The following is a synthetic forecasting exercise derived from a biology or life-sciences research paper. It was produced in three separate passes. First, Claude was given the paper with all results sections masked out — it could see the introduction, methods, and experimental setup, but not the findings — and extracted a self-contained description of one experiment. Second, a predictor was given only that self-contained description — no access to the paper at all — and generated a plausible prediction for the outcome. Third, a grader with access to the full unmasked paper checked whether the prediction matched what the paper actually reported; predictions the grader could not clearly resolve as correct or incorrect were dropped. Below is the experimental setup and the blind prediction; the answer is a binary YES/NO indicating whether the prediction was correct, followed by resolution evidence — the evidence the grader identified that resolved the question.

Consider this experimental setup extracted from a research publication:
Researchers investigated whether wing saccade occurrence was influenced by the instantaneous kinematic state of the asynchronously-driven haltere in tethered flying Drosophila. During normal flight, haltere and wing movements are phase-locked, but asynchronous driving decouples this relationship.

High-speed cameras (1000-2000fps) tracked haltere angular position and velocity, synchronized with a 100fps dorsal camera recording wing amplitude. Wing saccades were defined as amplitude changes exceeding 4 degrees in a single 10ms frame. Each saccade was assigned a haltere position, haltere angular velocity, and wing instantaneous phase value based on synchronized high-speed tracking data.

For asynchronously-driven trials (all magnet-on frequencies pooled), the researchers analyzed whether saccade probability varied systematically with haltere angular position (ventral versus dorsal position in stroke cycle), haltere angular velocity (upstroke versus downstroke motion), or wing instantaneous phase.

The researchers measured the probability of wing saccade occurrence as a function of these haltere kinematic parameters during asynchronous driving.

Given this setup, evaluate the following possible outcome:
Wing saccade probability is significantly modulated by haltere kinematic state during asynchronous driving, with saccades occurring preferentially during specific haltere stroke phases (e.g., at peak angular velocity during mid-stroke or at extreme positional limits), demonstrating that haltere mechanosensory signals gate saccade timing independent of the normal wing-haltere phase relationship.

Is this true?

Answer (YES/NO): NO